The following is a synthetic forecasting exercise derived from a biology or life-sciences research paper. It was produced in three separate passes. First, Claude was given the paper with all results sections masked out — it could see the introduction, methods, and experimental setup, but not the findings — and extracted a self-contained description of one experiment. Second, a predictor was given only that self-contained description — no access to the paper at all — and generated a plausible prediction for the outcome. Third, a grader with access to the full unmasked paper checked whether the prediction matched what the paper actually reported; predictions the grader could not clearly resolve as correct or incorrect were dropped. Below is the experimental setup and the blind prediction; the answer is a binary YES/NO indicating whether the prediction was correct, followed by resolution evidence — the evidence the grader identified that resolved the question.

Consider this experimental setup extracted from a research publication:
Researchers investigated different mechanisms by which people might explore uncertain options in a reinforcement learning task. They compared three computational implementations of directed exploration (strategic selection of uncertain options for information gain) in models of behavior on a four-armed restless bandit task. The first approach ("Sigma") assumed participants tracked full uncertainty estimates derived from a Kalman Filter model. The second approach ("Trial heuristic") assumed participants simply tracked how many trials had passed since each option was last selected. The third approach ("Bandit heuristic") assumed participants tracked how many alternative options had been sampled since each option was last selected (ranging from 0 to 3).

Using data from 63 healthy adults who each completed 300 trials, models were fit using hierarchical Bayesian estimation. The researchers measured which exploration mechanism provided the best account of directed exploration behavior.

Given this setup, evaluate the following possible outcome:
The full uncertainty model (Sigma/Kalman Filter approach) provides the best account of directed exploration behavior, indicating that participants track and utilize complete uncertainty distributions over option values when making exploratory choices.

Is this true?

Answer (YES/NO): NO